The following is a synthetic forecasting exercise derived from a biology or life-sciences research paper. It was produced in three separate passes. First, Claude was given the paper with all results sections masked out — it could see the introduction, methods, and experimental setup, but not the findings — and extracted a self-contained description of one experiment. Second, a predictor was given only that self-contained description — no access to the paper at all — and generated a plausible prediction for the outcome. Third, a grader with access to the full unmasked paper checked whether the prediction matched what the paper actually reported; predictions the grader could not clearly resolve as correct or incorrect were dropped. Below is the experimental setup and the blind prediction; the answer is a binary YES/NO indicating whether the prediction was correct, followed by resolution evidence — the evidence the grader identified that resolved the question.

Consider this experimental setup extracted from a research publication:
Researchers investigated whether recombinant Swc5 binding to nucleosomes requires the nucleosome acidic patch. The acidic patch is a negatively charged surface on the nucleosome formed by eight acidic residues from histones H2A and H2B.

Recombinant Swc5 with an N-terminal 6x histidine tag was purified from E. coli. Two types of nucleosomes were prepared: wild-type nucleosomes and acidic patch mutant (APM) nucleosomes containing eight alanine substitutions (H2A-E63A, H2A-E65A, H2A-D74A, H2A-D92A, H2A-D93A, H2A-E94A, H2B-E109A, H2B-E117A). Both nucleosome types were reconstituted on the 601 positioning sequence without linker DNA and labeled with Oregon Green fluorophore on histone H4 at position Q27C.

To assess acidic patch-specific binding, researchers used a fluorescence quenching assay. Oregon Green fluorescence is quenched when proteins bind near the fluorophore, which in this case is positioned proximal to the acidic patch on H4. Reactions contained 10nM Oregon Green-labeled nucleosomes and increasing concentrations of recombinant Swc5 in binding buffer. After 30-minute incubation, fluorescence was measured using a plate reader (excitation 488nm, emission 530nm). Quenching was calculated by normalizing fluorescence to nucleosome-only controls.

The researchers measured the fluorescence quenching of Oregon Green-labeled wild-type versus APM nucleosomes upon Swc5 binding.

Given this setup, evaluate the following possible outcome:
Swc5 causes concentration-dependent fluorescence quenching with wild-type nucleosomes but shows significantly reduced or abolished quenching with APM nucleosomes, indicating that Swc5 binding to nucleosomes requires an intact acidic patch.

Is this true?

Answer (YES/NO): YES